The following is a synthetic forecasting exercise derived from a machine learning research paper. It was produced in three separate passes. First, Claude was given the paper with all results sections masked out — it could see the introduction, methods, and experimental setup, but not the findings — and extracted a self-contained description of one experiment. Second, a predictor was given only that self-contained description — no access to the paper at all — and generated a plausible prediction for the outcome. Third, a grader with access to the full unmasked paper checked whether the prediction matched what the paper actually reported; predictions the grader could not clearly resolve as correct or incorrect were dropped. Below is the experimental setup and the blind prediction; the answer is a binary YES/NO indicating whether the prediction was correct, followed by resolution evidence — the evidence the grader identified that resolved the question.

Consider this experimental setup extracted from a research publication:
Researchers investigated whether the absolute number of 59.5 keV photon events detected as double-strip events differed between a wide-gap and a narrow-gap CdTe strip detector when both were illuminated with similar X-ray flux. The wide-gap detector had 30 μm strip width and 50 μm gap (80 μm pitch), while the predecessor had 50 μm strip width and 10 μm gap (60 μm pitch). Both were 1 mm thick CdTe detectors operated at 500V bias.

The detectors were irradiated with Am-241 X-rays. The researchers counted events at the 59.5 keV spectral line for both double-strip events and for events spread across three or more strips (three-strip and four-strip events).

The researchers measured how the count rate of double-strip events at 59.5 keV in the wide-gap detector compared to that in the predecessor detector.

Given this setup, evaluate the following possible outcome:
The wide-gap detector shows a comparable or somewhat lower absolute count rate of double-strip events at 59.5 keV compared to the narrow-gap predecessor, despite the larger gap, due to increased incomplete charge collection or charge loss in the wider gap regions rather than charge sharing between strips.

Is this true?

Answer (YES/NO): NO